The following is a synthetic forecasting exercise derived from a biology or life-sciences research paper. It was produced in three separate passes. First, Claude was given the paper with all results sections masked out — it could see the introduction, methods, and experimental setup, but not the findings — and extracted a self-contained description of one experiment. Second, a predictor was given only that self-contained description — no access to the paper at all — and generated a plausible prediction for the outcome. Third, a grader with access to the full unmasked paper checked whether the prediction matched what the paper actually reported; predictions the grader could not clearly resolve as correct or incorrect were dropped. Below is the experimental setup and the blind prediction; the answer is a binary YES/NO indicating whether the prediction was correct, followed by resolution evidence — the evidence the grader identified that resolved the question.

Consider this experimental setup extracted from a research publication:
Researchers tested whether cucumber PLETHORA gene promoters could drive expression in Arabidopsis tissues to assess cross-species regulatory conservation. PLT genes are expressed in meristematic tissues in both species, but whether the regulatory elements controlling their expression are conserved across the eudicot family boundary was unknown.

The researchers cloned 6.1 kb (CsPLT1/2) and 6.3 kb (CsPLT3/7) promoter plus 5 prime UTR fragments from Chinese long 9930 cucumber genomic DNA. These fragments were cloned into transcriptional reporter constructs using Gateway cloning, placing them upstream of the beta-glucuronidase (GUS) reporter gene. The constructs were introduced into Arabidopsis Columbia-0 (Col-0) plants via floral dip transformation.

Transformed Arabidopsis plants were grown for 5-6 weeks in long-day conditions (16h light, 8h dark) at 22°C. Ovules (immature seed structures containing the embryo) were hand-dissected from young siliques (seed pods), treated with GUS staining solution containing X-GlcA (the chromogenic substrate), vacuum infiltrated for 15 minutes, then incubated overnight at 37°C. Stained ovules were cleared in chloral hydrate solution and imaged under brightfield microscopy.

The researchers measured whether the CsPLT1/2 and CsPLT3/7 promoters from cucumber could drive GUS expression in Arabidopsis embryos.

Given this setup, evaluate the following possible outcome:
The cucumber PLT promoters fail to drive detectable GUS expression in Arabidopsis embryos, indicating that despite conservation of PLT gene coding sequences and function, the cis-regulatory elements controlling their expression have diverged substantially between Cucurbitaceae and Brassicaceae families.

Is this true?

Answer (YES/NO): NO